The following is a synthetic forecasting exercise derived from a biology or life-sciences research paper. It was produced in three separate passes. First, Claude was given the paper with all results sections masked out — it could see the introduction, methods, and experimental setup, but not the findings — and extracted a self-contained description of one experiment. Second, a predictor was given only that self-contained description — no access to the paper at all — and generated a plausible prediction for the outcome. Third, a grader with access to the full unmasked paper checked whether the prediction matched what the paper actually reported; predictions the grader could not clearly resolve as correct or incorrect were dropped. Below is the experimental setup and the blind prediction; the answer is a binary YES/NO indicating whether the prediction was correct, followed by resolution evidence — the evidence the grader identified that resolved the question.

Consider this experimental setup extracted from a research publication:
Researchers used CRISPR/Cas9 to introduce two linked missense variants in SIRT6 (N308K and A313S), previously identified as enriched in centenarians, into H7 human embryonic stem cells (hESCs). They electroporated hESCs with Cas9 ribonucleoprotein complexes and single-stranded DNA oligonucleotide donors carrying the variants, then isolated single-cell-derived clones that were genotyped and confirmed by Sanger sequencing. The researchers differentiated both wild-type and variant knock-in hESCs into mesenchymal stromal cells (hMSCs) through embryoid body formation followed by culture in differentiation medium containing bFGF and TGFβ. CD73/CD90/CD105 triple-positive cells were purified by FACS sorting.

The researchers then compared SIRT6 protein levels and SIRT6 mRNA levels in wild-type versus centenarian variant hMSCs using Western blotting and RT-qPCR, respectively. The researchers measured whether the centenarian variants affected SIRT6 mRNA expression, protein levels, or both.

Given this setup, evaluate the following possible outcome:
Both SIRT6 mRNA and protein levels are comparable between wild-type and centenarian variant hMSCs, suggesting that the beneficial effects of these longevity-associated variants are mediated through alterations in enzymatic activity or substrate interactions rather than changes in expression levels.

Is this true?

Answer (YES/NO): NO